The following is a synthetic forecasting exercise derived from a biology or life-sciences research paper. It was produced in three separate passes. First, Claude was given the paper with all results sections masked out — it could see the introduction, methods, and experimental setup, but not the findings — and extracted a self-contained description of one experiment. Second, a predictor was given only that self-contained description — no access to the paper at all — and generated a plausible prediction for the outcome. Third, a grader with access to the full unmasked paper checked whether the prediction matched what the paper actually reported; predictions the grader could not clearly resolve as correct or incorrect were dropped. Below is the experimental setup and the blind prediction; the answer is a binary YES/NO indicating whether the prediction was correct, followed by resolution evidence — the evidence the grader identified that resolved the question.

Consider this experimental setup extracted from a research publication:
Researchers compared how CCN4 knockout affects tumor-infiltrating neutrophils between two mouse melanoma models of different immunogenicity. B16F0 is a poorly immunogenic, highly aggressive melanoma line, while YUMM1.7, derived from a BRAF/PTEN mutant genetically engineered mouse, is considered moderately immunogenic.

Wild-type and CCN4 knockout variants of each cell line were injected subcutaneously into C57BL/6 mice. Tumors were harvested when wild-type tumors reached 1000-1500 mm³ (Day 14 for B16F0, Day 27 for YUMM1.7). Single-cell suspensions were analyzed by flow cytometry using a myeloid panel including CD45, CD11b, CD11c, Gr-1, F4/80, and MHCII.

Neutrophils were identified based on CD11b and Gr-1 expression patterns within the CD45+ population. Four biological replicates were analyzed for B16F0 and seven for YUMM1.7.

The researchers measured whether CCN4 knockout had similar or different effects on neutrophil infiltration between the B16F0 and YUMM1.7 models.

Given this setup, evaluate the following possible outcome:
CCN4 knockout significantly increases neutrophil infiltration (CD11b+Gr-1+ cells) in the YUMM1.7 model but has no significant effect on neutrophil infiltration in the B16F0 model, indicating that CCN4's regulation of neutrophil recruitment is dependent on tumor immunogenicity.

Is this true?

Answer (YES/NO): YES